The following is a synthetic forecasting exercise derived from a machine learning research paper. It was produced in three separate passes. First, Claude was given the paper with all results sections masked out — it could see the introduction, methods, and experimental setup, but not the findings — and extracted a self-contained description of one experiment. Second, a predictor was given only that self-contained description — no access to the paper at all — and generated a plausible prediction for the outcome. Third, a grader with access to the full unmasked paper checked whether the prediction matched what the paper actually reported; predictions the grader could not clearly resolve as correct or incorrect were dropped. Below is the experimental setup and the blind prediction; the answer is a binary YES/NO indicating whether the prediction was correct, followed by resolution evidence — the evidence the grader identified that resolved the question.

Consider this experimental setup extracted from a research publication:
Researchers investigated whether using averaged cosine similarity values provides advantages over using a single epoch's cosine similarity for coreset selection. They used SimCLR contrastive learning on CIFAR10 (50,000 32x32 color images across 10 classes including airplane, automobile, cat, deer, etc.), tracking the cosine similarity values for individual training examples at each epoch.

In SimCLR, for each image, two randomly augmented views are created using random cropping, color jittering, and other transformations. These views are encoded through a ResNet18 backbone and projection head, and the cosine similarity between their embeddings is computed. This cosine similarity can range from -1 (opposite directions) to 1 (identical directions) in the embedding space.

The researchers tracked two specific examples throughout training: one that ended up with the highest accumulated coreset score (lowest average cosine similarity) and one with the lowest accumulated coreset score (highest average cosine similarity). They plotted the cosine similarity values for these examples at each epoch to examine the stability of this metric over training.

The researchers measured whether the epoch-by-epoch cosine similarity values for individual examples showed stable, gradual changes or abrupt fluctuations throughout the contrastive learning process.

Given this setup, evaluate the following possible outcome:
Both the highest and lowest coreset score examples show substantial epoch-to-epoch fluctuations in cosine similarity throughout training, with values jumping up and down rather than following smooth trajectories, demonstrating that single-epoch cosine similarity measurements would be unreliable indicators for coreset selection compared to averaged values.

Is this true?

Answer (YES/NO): YES